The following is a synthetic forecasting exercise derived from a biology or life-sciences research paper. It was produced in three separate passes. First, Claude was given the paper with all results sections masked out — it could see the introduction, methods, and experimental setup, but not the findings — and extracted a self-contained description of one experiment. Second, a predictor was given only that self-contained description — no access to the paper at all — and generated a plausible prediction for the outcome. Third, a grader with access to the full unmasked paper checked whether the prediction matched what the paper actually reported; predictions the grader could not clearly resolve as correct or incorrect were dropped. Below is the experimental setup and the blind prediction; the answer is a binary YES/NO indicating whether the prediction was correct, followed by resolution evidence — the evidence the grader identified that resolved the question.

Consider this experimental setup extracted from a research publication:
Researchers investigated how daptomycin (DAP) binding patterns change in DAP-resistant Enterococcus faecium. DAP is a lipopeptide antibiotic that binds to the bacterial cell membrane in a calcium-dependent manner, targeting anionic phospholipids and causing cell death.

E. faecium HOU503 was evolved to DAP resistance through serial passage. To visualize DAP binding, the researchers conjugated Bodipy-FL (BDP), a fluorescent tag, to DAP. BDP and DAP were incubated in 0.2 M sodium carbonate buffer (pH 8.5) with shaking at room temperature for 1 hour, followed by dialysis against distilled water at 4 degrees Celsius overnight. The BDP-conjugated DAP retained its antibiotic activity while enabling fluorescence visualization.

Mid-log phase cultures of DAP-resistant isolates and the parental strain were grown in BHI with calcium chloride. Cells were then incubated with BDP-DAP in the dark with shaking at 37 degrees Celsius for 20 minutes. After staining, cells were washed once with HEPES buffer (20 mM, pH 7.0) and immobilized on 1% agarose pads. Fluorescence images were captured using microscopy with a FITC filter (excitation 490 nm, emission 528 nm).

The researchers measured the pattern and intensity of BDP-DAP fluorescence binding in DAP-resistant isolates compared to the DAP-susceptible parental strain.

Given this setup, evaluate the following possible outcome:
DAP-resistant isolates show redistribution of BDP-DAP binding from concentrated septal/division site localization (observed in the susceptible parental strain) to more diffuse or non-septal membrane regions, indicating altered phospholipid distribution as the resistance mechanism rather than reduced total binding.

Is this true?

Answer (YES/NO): NO